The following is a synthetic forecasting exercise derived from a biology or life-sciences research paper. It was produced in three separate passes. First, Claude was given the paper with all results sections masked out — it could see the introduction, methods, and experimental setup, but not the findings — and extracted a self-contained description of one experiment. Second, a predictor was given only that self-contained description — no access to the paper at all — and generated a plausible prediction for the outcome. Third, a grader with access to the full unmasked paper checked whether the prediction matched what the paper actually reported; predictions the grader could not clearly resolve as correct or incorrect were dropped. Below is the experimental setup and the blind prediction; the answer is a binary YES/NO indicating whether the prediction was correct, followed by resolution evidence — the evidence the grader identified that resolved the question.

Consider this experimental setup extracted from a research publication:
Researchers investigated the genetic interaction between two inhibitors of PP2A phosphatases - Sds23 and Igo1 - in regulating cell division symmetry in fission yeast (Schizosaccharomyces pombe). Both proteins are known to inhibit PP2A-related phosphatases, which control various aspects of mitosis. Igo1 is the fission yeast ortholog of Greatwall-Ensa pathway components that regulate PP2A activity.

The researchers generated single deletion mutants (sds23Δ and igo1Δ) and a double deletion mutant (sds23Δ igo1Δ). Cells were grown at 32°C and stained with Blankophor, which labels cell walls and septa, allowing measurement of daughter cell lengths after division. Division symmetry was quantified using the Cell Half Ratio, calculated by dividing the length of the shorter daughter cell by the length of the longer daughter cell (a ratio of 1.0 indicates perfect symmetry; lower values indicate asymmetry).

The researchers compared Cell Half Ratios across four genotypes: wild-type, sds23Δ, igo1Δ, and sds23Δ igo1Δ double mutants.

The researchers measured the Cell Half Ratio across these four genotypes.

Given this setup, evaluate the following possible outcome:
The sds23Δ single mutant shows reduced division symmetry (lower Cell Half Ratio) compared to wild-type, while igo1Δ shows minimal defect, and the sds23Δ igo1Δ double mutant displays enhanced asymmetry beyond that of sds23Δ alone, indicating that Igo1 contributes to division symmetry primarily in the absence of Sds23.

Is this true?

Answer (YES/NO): YES